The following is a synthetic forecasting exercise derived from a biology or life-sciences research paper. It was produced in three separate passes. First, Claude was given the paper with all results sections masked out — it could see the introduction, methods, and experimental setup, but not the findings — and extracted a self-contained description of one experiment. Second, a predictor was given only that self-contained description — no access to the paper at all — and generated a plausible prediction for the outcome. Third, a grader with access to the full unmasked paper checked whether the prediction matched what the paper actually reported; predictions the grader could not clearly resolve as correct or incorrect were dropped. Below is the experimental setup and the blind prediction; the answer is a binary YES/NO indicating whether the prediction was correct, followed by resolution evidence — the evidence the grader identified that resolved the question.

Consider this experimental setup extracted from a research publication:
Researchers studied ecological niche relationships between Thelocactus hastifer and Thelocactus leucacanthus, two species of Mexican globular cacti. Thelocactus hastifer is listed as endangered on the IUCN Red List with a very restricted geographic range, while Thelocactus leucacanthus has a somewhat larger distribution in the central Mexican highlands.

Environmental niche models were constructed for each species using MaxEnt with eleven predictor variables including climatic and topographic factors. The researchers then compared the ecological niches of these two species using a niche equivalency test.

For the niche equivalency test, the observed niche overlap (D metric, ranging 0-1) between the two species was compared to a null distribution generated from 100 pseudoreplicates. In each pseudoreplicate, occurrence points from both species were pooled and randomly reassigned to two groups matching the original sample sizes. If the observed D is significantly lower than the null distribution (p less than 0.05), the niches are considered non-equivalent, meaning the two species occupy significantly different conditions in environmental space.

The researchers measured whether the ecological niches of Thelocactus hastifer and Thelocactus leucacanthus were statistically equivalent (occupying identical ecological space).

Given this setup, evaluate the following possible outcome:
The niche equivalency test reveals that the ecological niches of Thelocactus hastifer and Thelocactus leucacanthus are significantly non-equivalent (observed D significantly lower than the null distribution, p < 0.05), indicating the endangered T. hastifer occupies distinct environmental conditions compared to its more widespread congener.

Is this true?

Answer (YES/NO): NO